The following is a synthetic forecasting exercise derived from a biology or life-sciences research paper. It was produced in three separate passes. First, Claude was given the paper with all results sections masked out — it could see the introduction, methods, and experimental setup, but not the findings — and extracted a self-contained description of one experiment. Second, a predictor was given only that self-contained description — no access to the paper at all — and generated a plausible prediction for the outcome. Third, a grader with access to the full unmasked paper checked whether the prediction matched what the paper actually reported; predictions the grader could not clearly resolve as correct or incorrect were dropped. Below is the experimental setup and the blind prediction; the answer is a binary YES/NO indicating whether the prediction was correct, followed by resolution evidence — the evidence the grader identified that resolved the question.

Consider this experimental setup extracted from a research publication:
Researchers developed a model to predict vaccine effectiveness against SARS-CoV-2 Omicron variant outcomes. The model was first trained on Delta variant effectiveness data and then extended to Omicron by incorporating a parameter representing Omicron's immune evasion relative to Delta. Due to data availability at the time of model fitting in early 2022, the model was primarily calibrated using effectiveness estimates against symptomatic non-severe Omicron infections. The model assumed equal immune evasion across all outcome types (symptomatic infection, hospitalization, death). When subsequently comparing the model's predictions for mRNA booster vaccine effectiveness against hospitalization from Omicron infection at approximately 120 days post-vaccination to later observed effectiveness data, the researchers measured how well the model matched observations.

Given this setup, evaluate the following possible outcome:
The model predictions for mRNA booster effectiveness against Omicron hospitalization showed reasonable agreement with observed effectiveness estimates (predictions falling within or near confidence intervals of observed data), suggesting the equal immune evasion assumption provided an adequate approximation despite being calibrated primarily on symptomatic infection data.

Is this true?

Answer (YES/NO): NO